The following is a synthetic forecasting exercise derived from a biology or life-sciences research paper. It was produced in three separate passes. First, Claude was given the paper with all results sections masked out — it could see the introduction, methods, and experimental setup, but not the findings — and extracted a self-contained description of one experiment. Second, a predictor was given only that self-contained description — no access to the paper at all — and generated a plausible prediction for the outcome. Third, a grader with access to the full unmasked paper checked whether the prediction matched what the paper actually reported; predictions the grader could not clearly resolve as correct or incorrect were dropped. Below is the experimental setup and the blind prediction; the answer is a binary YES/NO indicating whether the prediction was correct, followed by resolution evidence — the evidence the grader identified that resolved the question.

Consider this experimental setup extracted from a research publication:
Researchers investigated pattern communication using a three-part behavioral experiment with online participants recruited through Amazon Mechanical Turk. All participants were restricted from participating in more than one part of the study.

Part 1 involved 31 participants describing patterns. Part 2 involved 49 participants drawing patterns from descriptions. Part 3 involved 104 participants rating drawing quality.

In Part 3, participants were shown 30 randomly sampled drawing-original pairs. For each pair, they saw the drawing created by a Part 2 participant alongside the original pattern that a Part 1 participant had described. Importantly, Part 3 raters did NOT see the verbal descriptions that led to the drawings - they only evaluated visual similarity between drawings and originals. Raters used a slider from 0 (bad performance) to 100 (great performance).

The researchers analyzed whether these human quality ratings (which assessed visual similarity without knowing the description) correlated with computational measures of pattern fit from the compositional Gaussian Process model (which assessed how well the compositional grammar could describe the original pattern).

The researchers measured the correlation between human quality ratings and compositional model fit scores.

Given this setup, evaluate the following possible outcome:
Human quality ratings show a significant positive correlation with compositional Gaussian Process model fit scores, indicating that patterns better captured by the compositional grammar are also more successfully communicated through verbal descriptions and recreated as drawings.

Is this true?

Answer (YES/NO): YES